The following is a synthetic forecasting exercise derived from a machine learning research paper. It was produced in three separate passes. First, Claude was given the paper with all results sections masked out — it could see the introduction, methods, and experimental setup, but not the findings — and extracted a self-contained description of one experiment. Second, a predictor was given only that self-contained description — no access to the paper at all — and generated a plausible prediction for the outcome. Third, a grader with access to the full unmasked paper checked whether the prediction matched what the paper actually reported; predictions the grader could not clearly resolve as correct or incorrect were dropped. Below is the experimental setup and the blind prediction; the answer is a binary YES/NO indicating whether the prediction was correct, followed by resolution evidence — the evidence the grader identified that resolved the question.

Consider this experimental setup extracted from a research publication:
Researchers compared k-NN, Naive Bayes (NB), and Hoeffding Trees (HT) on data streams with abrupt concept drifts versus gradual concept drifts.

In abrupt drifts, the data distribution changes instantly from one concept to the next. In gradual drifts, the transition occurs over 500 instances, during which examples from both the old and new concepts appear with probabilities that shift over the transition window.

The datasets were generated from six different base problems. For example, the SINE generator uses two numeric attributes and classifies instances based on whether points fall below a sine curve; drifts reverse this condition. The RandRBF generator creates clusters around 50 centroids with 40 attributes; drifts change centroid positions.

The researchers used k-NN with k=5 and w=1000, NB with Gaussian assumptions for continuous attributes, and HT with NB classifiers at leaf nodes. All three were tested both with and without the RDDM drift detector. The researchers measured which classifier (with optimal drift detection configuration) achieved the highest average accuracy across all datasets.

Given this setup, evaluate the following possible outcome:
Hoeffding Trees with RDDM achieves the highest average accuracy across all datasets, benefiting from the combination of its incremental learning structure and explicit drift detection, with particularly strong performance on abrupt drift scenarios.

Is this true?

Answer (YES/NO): NO